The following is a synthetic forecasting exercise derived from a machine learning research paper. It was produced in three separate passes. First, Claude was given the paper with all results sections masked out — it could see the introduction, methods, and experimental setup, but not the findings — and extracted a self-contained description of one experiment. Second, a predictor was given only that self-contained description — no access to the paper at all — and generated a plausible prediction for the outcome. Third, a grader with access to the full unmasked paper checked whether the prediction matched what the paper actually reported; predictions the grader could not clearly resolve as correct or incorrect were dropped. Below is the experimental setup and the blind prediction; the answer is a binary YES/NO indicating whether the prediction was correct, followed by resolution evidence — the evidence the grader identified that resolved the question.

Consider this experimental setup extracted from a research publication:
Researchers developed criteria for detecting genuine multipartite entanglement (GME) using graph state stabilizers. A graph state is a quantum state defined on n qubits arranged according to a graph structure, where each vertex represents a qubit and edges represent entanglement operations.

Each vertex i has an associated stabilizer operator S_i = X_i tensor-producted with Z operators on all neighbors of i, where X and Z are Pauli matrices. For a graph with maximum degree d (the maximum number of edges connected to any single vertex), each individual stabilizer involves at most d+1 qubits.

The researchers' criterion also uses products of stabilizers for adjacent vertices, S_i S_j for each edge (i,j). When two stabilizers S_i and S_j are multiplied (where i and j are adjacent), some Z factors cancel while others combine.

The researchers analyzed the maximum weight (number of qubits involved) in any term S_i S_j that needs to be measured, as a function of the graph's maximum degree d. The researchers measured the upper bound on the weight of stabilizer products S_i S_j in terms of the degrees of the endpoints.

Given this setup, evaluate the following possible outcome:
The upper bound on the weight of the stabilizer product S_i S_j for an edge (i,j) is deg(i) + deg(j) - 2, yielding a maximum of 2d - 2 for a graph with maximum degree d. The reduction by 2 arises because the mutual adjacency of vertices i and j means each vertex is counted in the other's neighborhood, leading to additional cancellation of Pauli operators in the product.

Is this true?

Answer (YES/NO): NO